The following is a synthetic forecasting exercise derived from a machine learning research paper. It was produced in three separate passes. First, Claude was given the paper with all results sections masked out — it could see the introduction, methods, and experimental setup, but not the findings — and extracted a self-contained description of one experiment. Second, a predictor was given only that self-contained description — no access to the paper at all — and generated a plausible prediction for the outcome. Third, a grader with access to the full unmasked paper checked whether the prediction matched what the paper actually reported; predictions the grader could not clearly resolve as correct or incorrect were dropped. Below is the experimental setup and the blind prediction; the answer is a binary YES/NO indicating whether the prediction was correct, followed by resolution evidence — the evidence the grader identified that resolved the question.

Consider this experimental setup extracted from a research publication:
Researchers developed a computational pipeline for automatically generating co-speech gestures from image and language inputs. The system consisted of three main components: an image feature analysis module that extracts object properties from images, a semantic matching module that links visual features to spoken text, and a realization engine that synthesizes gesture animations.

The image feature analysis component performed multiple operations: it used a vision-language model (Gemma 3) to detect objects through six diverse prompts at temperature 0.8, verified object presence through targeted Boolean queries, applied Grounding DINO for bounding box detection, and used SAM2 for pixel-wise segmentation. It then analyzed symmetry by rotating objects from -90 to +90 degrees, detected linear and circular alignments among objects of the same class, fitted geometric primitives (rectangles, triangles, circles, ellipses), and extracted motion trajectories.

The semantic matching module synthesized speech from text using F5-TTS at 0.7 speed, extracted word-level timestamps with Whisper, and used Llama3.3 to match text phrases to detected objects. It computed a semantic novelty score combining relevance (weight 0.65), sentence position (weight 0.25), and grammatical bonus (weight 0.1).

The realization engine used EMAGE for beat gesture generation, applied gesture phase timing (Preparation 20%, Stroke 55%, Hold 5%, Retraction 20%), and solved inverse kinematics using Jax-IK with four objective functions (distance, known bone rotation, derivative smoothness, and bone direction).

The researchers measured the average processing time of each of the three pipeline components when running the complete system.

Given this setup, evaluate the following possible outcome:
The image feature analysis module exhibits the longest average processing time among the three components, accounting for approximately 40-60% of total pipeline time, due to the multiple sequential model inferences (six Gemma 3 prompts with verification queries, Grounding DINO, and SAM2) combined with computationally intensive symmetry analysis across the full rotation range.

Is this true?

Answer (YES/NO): NO